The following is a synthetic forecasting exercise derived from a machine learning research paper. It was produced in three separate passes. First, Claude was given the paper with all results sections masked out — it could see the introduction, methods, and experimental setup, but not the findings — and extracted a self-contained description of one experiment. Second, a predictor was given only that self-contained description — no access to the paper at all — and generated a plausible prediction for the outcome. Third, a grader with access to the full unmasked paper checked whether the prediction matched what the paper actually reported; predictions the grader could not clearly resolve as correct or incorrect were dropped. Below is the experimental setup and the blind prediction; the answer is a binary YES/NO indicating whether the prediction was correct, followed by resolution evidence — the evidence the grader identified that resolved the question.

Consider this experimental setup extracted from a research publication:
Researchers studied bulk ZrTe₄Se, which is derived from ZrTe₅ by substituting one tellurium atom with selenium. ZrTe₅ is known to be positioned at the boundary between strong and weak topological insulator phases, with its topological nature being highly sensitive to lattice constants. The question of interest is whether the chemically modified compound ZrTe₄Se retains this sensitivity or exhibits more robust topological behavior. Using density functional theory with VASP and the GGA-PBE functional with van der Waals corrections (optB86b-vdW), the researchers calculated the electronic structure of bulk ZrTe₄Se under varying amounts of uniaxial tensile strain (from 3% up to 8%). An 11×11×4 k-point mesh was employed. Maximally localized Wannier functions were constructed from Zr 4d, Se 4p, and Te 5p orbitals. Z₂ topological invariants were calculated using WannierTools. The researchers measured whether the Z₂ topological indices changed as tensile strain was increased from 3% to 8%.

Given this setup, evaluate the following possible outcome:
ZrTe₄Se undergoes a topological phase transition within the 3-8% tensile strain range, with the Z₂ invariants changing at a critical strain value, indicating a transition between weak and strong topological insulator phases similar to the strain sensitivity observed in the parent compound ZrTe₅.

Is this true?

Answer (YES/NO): NO